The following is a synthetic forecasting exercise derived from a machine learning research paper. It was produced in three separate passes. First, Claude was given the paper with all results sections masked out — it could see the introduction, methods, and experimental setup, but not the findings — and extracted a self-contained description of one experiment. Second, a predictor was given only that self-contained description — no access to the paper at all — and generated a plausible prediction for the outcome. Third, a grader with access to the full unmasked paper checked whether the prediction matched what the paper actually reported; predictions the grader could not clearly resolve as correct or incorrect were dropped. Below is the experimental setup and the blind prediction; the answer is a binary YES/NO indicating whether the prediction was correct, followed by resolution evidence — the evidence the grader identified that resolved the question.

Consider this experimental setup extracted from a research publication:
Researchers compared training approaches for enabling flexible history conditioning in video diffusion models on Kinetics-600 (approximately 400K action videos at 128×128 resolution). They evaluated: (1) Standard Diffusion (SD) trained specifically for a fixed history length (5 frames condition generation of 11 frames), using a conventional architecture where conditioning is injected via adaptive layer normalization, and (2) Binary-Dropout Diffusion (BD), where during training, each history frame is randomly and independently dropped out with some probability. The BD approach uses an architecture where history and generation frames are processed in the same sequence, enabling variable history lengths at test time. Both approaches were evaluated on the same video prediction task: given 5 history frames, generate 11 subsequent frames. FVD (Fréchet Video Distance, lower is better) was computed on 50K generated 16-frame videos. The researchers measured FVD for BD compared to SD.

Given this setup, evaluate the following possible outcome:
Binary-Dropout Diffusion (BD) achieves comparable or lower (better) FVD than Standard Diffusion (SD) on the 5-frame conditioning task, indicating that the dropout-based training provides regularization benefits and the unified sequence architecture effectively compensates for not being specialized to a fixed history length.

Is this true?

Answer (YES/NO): NO